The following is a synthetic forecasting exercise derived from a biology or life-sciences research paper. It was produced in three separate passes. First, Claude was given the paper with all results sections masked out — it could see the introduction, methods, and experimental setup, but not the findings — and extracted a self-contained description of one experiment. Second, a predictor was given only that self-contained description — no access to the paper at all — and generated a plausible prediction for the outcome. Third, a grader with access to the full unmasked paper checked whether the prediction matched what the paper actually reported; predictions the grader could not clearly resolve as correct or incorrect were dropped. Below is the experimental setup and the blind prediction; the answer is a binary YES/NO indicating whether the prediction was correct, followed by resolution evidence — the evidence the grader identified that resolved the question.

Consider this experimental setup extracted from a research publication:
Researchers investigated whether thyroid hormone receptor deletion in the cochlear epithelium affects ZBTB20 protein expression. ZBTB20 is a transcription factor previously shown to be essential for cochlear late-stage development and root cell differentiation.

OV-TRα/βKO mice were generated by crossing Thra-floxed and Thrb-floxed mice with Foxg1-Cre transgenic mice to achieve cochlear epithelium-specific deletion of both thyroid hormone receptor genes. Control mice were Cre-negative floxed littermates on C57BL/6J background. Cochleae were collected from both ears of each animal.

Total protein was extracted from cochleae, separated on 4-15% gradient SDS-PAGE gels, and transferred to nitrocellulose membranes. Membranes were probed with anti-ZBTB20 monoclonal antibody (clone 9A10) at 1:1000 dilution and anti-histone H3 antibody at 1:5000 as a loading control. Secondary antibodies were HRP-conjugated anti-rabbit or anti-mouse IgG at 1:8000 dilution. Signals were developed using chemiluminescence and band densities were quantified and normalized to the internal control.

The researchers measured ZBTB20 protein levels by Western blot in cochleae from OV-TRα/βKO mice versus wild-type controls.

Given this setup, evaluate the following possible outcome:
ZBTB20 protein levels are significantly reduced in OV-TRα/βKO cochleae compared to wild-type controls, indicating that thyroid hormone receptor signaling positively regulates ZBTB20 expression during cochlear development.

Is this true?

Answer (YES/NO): NO